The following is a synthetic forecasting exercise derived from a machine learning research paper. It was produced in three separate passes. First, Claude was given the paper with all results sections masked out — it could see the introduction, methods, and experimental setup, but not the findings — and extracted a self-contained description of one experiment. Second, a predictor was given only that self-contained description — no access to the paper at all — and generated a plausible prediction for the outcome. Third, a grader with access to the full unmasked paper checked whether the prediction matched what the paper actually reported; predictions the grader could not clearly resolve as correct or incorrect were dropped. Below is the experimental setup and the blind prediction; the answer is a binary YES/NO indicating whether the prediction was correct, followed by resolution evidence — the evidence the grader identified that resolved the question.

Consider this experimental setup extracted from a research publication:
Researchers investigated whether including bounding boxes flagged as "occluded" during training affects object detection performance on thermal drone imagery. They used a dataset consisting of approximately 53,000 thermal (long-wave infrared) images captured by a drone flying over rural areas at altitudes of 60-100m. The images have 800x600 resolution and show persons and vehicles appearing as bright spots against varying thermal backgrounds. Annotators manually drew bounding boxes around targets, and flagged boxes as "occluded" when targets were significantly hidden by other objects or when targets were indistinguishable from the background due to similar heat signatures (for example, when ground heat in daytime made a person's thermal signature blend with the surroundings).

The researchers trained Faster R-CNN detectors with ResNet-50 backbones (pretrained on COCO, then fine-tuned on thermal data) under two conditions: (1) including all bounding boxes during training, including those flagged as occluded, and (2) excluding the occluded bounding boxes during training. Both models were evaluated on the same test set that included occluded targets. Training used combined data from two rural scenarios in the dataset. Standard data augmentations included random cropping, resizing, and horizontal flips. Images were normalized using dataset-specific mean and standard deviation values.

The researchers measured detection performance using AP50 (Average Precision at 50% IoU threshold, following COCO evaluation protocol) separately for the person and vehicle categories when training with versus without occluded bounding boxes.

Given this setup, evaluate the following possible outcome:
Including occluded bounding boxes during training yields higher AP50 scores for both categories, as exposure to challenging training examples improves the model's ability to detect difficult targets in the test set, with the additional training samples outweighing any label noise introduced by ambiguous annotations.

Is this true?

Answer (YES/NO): NO